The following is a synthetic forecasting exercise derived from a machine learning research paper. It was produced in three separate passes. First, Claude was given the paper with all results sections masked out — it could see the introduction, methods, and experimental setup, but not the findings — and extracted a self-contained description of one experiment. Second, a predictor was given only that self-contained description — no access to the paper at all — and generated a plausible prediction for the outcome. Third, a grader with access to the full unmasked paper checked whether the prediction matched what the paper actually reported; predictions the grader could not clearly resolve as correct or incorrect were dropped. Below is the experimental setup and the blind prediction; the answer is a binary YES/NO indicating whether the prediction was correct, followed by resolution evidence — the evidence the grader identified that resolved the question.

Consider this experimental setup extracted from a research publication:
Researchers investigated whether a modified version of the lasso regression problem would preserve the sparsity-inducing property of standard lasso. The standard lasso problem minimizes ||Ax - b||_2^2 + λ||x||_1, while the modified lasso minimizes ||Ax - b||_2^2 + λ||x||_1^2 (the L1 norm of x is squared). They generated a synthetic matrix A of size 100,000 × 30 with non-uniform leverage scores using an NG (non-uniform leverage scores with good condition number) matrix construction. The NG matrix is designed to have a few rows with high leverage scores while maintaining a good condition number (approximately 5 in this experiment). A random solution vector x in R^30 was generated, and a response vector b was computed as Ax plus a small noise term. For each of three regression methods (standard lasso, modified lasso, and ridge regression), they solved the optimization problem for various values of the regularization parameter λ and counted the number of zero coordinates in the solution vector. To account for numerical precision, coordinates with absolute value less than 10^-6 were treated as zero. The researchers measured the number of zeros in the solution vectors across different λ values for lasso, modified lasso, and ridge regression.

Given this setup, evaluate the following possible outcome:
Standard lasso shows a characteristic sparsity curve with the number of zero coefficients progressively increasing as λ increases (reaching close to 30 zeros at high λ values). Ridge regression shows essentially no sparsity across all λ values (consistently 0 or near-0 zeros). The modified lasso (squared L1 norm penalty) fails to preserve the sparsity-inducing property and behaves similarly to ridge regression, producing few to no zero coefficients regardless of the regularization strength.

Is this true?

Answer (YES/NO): NO